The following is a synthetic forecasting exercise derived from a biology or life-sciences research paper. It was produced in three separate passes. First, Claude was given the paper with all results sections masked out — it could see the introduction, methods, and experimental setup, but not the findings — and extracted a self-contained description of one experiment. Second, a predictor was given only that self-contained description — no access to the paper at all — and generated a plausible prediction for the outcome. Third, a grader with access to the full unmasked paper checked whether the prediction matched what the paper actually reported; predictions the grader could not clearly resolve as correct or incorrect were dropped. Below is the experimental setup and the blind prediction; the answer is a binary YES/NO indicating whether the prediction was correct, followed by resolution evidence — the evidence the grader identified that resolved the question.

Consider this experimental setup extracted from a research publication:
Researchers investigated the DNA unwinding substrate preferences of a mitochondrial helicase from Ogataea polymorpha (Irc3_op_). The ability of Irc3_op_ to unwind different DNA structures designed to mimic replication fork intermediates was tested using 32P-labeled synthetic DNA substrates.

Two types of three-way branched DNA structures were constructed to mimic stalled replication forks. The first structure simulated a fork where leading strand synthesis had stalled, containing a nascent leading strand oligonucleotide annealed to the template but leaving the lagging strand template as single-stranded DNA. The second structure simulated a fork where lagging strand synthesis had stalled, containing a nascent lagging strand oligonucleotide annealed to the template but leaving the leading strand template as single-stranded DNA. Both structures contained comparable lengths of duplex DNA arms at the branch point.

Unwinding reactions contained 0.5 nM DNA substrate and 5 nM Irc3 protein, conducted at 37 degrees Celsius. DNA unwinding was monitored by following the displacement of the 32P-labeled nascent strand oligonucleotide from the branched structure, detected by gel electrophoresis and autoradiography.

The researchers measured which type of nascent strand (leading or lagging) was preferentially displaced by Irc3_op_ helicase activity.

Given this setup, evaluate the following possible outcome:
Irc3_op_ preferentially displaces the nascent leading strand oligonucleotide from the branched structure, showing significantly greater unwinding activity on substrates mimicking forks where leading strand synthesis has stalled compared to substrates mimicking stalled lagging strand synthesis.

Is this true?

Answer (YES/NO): NO